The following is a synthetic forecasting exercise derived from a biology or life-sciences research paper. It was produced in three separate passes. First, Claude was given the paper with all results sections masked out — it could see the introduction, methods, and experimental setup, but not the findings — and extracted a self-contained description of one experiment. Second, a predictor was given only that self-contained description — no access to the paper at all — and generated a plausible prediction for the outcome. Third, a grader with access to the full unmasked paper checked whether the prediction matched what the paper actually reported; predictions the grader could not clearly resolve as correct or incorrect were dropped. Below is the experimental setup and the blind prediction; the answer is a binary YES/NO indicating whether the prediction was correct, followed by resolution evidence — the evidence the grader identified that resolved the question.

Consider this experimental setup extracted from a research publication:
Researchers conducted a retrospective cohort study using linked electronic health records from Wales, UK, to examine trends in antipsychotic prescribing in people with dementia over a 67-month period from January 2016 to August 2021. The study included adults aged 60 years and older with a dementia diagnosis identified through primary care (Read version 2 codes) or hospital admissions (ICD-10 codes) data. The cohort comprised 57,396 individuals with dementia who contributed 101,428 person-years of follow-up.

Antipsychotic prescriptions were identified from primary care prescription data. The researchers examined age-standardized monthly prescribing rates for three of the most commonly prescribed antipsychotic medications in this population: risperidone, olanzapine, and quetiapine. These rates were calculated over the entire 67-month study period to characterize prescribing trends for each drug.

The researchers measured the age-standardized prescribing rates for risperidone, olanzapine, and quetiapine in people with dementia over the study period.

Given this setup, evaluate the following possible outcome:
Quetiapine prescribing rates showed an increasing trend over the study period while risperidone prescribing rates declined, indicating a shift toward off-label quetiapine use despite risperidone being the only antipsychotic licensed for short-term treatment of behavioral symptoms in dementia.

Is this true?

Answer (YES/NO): NO